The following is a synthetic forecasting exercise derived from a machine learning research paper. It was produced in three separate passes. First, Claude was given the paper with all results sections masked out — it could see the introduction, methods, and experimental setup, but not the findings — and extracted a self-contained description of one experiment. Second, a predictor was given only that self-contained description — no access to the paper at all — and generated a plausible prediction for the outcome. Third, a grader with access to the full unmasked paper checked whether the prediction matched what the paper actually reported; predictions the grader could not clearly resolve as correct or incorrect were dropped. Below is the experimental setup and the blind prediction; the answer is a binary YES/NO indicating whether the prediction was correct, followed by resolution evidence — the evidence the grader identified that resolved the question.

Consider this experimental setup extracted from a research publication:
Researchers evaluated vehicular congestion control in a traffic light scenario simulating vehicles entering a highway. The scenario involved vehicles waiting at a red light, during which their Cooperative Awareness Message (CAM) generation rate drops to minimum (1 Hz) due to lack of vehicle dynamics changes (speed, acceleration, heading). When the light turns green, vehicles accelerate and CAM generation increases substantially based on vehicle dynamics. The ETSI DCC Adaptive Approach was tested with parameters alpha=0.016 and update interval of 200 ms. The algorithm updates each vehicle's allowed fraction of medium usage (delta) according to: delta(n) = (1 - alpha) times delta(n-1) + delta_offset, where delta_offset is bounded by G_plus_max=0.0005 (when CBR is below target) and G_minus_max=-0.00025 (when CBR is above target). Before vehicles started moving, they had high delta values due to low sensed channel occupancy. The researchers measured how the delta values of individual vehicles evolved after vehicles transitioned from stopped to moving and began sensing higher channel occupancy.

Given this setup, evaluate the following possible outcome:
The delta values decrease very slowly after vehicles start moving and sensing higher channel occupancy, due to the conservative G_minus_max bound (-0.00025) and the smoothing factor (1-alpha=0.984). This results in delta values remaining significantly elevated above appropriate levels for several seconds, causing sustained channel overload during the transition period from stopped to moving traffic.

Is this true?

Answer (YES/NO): YES